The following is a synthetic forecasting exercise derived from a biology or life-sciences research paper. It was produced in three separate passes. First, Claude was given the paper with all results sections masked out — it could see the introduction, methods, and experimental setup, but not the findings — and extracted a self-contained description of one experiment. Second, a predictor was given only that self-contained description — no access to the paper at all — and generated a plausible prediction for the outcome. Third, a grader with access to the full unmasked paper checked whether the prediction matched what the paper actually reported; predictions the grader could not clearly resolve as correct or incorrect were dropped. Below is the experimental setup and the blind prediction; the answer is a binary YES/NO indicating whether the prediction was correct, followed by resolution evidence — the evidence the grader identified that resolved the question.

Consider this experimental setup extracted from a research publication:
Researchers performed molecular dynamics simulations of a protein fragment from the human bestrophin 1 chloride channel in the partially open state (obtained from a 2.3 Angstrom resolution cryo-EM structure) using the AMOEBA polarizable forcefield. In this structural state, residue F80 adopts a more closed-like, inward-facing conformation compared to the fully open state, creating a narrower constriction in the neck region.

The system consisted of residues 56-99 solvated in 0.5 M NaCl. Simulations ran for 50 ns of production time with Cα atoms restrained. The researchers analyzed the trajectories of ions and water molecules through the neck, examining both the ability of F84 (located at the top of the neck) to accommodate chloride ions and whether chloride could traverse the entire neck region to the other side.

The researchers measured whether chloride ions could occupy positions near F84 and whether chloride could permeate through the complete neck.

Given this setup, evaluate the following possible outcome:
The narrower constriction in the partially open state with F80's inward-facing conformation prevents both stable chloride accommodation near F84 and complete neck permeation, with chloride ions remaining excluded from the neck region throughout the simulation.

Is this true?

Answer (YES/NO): NO